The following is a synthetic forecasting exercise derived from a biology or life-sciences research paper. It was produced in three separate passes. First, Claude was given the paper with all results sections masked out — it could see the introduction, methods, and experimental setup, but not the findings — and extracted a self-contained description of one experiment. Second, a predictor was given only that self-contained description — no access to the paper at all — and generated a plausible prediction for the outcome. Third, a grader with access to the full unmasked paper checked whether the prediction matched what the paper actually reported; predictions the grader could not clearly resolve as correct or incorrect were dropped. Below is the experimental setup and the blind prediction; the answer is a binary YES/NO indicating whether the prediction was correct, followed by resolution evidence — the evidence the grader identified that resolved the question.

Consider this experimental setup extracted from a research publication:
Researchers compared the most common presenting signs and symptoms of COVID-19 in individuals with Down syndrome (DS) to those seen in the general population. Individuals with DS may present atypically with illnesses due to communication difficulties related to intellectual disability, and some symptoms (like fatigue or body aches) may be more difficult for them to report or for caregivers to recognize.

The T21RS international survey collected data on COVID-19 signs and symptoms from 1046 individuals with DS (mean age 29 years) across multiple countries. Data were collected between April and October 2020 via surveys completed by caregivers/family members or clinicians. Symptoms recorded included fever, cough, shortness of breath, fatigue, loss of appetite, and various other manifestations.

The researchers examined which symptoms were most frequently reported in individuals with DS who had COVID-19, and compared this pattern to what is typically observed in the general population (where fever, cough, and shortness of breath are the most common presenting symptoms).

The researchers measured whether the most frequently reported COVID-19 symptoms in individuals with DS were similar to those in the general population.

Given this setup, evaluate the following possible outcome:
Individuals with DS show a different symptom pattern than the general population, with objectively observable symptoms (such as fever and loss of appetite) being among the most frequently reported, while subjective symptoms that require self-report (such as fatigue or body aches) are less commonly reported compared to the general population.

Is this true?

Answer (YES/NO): NO